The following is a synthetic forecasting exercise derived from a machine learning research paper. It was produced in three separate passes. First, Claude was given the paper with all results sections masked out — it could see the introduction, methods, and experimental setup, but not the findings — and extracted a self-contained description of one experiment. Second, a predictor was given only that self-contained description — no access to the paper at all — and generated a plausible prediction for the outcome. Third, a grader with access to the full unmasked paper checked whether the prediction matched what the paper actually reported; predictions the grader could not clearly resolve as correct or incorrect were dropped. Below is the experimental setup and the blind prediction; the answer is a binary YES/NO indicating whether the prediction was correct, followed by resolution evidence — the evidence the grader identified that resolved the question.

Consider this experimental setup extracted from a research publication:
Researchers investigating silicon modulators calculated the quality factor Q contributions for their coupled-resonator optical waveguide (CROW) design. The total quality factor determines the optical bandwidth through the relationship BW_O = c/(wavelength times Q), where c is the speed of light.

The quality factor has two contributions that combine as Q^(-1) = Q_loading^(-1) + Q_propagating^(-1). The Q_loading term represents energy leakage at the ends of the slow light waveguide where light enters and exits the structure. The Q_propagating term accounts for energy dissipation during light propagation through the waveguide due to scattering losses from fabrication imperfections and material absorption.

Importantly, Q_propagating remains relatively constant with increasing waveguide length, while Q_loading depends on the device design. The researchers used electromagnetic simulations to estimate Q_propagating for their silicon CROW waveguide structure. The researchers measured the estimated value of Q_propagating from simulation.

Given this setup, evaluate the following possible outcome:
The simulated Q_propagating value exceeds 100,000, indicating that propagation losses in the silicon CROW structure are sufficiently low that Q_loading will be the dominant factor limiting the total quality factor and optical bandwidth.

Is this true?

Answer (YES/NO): NO